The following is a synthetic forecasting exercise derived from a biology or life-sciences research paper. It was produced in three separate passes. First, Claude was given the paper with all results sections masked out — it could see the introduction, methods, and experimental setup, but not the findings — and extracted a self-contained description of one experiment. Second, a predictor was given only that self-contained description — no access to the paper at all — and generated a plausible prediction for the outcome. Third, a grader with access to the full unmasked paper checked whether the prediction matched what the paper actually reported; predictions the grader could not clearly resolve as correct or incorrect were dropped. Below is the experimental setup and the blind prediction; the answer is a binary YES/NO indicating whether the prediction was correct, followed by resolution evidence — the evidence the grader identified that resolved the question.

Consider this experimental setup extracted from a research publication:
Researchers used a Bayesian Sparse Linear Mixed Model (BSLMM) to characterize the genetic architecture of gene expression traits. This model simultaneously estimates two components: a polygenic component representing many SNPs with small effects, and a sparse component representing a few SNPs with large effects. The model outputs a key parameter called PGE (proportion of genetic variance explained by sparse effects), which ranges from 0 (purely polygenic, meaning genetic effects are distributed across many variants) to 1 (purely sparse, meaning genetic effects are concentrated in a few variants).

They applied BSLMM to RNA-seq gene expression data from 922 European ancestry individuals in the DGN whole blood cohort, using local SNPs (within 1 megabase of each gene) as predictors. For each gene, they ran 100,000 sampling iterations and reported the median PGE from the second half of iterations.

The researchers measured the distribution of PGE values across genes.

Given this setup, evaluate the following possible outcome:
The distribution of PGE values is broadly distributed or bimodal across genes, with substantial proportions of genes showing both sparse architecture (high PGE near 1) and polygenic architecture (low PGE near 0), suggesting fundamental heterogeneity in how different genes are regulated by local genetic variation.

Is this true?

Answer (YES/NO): NO